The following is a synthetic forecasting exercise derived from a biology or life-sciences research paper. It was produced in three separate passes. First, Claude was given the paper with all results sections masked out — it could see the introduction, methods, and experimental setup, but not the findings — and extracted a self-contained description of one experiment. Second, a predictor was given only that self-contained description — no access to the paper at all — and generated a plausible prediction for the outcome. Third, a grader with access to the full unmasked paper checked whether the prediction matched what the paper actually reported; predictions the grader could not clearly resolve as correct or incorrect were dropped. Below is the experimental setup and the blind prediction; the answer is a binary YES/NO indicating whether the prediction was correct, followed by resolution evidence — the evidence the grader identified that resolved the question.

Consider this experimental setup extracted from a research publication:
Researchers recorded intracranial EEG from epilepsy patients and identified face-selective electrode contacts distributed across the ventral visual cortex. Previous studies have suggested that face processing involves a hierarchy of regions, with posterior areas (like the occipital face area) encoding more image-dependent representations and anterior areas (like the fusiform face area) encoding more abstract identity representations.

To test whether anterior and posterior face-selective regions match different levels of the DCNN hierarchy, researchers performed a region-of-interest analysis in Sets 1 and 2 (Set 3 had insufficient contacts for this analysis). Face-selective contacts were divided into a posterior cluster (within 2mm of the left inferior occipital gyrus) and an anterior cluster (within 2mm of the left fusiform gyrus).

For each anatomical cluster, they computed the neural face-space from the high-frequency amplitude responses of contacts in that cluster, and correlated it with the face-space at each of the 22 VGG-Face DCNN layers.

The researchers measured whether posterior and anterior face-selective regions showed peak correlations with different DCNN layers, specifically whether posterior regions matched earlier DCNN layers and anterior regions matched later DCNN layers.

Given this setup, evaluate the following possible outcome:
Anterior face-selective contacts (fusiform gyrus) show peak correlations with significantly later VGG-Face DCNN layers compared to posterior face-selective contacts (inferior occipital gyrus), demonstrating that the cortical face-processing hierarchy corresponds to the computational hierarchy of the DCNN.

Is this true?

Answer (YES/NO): NO